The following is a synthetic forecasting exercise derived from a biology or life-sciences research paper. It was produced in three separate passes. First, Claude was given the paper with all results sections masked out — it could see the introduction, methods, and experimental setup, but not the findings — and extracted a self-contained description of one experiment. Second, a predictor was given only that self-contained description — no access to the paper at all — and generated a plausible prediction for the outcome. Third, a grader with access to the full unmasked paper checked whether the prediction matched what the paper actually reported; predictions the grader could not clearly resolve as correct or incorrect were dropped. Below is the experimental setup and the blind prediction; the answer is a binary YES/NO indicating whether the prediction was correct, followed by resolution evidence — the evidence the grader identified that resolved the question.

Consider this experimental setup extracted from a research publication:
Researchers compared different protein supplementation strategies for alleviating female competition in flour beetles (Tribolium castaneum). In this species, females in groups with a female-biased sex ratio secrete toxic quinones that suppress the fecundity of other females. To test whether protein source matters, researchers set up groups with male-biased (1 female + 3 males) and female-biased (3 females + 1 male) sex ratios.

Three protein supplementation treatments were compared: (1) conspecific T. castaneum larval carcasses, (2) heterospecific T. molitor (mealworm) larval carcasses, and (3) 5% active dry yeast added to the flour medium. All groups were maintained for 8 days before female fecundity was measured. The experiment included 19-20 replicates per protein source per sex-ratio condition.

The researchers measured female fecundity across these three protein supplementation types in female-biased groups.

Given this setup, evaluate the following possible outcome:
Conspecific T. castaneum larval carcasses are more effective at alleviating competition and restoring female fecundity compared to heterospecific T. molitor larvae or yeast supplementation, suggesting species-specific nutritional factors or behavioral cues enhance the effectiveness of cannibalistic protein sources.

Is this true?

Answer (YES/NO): NO